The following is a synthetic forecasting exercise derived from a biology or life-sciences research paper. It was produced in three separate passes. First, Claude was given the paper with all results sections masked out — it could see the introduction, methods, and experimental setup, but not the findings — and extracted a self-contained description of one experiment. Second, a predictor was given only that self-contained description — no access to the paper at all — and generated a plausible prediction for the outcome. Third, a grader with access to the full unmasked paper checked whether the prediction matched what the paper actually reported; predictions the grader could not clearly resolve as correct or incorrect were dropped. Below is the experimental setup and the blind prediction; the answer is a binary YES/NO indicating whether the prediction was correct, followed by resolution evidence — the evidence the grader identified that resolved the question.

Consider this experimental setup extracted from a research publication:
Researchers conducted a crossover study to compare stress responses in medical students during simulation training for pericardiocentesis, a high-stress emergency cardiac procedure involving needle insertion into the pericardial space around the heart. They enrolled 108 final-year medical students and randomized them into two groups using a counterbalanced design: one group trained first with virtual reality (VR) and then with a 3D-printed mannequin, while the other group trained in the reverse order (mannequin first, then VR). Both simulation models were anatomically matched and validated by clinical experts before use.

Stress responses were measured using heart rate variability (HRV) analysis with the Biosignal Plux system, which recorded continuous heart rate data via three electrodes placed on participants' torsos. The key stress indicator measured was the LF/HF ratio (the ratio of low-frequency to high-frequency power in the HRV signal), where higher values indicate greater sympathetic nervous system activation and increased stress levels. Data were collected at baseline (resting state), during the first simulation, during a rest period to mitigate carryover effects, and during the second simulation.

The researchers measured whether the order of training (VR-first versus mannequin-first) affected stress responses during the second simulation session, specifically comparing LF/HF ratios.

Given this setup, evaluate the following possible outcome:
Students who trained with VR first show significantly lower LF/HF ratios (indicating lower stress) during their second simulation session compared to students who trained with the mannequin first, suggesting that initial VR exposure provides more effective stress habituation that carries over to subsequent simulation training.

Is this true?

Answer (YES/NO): NO